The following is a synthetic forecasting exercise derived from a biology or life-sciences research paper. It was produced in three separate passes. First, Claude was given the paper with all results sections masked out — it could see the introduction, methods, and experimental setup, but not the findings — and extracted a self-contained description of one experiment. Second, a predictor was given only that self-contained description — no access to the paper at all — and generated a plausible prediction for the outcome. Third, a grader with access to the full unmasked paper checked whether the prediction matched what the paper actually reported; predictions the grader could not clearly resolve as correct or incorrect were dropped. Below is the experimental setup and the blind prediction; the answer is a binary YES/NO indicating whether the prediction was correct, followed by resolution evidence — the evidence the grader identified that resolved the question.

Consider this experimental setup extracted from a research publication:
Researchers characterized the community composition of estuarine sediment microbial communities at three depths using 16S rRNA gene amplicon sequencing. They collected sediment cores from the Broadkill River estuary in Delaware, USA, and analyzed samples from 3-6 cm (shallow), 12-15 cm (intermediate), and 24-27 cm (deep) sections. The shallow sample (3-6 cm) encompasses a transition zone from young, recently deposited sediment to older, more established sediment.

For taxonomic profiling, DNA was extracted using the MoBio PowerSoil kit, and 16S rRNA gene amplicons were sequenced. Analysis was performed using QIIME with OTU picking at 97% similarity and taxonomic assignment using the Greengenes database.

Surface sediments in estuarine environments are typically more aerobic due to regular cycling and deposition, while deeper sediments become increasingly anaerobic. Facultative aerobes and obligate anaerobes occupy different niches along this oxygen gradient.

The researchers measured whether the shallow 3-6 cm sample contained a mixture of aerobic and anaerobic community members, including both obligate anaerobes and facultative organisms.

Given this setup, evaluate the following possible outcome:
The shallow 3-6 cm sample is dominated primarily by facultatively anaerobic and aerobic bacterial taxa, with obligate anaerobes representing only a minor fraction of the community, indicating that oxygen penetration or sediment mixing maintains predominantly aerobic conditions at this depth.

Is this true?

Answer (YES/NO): NO